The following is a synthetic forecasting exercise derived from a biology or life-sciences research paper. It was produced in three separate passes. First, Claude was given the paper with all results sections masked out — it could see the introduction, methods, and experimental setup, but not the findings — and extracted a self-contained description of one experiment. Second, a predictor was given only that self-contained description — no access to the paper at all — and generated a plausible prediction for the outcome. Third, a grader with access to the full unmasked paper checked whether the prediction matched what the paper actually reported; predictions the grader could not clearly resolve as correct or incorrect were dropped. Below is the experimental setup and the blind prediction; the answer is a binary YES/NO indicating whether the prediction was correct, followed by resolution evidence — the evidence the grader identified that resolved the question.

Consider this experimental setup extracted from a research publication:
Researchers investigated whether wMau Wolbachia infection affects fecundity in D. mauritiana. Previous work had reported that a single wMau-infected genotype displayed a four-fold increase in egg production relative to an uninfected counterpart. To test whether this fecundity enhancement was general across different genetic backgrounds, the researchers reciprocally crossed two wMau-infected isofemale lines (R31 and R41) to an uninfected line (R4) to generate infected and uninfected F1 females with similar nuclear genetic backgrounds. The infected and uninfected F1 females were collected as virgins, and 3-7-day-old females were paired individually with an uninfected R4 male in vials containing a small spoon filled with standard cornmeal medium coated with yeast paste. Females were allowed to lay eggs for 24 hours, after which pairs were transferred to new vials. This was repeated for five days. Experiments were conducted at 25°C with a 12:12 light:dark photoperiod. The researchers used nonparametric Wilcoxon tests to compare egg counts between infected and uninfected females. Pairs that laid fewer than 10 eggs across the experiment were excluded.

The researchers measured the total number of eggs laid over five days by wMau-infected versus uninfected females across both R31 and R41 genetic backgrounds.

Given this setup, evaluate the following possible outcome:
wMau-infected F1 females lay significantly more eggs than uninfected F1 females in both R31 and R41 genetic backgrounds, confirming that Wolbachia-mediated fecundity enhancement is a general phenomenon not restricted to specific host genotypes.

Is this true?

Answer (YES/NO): NO